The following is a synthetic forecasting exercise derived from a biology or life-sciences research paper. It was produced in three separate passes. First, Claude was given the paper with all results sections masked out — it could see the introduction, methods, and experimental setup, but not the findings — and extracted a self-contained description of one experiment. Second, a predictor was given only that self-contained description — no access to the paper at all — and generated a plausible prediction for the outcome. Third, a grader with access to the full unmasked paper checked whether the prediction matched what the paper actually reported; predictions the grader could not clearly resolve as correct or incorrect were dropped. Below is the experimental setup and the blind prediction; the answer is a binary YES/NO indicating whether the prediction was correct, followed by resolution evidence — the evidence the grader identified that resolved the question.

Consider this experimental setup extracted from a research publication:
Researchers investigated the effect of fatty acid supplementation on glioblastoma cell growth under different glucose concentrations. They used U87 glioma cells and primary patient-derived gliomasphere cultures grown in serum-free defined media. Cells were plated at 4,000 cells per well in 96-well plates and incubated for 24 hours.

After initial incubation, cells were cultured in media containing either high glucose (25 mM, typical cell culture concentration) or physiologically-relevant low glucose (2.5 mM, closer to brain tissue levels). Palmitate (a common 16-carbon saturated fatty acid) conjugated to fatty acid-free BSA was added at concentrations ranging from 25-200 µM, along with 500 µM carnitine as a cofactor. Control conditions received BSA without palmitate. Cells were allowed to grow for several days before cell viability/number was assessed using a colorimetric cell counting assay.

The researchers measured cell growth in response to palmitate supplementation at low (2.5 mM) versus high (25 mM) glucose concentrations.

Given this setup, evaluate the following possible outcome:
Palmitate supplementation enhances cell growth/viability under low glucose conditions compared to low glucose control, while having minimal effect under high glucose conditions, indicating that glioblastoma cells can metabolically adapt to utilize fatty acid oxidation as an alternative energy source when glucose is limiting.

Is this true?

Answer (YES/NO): YES